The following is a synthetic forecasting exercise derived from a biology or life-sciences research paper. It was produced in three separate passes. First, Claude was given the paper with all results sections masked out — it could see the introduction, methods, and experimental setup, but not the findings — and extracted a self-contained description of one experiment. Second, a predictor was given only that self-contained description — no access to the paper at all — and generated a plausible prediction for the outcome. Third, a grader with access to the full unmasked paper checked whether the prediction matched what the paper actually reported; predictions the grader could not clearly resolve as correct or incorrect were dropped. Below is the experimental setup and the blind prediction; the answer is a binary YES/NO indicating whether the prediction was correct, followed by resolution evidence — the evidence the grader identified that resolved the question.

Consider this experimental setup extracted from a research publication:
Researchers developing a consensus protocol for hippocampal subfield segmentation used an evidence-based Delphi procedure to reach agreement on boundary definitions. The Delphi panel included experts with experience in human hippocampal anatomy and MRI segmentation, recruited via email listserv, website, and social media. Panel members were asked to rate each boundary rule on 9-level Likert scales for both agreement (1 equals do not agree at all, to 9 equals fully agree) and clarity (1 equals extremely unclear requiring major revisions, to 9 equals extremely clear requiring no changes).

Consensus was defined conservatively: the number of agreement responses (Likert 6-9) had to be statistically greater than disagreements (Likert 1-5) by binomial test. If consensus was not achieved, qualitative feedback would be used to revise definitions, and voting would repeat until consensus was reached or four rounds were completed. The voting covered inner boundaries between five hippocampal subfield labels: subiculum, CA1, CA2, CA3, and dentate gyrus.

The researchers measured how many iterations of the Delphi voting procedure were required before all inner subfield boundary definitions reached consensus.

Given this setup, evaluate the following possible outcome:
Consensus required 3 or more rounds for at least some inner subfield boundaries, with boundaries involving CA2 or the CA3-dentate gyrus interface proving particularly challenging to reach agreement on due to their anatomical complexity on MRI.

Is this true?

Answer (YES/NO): NO